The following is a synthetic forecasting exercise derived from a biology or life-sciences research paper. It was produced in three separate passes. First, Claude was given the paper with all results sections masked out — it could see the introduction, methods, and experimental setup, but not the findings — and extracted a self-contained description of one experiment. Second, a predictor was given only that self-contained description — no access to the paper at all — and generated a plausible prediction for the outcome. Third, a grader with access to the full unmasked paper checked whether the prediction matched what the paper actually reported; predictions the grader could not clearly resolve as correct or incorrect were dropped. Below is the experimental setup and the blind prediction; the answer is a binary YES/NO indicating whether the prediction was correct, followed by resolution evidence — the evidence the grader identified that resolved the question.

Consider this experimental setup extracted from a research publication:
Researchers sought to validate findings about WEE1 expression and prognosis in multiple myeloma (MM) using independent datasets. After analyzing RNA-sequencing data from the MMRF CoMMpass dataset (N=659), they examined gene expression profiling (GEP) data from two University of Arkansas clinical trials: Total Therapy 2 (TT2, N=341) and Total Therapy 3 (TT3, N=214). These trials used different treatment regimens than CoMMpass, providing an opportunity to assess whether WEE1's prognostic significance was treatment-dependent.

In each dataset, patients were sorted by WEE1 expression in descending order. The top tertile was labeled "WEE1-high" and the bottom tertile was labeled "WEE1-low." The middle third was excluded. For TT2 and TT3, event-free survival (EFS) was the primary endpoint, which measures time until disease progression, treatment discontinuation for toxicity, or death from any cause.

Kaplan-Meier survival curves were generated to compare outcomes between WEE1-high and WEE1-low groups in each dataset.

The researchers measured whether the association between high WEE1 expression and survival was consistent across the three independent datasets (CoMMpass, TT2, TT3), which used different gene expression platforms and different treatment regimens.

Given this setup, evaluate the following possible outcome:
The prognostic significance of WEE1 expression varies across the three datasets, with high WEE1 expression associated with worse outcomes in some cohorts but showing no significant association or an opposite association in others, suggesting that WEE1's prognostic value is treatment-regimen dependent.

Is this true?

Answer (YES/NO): NO